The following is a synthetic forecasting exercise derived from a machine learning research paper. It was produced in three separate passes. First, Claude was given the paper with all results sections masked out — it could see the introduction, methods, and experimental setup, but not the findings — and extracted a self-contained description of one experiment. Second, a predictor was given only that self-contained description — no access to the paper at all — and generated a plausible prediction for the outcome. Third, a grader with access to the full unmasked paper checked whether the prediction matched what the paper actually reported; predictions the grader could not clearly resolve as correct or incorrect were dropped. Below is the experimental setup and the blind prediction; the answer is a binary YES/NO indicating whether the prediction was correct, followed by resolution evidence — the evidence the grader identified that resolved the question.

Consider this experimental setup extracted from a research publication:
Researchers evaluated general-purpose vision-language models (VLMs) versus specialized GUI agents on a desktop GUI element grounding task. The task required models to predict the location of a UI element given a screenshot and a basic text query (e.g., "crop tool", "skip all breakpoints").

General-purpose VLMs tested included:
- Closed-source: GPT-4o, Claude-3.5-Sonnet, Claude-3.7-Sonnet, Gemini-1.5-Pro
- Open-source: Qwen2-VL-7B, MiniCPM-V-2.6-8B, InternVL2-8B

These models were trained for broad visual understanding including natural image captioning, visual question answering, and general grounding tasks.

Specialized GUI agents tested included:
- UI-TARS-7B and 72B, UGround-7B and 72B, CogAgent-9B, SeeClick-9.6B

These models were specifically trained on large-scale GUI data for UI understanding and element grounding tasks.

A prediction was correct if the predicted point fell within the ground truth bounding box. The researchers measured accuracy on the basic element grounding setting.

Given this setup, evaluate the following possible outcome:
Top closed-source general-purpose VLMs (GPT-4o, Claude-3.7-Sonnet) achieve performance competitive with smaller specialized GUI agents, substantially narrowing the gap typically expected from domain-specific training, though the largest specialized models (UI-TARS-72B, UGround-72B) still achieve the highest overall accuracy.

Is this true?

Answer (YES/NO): NO